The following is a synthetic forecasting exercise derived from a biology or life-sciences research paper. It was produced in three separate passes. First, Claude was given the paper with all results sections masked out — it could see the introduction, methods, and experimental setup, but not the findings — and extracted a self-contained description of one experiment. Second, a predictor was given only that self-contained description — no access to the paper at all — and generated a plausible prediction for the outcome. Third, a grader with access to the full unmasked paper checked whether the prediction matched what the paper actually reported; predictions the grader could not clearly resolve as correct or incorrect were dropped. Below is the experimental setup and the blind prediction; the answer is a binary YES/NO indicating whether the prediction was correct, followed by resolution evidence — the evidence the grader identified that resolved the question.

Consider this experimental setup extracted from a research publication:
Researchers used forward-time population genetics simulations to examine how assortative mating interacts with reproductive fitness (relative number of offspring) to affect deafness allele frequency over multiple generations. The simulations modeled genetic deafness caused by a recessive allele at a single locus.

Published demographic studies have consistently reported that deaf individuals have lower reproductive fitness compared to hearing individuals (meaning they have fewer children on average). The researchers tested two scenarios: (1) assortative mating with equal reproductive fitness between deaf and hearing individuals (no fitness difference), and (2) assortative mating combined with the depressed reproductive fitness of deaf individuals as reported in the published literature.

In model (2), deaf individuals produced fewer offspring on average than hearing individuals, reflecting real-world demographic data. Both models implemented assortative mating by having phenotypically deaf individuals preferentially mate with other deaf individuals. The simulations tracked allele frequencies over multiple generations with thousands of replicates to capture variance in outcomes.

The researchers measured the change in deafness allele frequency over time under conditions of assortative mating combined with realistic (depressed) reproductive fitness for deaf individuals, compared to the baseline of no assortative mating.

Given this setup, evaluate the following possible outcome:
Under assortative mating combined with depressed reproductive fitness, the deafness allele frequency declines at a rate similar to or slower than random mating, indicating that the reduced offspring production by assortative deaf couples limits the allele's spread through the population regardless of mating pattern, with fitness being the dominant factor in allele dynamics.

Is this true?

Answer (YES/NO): NO